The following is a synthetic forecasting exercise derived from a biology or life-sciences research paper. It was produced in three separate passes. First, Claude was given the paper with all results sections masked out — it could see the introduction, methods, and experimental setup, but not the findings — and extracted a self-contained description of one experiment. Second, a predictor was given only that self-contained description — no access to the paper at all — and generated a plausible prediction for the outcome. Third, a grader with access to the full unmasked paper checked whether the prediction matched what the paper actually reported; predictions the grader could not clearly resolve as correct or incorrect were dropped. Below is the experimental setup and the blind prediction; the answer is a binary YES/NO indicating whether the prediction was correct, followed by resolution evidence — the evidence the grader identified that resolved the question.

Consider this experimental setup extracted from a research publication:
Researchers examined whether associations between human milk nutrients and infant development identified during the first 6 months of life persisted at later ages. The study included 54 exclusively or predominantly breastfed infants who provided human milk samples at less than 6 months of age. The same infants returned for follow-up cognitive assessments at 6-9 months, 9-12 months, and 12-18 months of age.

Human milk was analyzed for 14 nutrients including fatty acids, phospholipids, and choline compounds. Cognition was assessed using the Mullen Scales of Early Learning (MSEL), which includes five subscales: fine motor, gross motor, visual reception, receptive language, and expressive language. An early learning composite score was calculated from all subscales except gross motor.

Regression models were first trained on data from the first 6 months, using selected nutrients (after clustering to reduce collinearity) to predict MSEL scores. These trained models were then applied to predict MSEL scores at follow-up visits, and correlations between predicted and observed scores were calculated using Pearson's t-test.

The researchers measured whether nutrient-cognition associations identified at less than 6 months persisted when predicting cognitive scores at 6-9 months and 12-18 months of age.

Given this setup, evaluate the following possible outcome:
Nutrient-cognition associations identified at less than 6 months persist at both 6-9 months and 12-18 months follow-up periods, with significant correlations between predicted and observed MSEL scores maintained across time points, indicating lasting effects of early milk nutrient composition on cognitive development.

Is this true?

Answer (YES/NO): NO